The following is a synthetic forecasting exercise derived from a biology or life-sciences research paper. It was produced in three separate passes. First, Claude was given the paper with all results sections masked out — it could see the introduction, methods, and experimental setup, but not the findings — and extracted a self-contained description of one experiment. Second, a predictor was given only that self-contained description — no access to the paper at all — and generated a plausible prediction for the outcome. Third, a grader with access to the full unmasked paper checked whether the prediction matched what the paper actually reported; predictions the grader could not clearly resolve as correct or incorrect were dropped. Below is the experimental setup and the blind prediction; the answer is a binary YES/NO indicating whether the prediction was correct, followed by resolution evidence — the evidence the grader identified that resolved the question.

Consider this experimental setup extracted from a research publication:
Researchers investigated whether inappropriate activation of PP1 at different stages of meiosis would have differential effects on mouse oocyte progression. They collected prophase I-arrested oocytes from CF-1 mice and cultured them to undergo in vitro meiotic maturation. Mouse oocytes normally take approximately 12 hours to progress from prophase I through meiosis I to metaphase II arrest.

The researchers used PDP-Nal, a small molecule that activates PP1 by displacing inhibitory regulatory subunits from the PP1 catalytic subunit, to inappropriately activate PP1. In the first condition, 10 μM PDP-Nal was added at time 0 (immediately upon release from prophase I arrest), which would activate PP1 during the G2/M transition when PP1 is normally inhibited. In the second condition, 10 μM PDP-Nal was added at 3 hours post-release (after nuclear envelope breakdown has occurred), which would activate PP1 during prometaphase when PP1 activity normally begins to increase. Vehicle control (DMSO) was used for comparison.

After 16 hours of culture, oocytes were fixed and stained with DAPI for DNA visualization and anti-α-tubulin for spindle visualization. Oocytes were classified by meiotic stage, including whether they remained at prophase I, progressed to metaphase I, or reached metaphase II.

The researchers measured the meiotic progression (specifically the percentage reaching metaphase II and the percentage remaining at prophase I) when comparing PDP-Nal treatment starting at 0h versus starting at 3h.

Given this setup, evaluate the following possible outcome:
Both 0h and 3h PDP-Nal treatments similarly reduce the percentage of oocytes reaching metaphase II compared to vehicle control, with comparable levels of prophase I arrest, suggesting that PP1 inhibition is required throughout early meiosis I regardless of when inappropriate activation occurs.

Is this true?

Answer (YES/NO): NO